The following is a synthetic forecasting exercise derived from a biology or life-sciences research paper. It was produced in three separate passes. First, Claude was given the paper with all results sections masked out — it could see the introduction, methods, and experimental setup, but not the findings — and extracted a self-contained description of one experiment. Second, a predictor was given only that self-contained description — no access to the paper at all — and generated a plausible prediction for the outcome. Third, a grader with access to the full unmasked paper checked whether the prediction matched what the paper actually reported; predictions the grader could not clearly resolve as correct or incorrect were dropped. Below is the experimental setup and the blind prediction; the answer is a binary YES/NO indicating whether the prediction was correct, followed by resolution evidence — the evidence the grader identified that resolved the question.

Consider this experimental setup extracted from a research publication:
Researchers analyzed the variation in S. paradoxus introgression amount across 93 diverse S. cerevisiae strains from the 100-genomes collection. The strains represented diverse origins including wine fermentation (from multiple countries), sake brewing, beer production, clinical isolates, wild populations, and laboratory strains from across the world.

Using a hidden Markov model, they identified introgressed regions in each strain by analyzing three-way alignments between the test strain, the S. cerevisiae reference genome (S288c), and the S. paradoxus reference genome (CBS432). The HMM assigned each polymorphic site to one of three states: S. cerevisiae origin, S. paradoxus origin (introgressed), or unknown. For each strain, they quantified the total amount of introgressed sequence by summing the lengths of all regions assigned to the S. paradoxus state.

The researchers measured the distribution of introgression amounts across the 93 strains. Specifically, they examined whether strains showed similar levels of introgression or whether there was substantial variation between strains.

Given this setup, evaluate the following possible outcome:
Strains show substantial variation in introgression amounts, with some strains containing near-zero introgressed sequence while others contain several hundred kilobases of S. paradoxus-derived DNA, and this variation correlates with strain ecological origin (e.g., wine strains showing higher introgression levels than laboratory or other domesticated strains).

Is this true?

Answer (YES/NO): NO